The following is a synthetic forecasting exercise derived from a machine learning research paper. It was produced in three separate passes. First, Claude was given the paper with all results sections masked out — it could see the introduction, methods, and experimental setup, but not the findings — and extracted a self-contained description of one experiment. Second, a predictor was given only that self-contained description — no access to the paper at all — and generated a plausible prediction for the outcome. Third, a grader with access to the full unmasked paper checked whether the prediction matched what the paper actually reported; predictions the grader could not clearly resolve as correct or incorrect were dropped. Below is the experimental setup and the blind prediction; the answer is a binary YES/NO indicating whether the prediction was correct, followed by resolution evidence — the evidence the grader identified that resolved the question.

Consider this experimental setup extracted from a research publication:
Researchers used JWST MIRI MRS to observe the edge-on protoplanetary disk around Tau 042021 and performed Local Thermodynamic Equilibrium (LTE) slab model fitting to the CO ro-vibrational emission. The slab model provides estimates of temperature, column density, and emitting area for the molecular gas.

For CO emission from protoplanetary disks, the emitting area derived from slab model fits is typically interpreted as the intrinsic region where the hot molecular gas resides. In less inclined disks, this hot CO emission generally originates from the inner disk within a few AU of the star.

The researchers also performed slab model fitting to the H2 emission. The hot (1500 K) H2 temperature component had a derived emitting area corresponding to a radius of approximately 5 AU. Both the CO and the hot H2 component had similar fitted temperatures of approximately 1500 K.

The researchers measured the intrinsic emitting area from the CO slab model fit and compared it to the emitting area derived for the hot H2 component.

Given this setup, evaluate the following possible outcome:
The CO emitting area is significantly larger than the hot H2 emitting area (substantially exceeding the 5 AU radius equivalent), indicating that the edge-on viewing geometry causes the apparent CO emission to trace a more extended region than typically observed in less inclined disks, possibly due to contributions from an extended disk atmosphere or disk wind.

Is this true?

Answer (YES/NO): NO